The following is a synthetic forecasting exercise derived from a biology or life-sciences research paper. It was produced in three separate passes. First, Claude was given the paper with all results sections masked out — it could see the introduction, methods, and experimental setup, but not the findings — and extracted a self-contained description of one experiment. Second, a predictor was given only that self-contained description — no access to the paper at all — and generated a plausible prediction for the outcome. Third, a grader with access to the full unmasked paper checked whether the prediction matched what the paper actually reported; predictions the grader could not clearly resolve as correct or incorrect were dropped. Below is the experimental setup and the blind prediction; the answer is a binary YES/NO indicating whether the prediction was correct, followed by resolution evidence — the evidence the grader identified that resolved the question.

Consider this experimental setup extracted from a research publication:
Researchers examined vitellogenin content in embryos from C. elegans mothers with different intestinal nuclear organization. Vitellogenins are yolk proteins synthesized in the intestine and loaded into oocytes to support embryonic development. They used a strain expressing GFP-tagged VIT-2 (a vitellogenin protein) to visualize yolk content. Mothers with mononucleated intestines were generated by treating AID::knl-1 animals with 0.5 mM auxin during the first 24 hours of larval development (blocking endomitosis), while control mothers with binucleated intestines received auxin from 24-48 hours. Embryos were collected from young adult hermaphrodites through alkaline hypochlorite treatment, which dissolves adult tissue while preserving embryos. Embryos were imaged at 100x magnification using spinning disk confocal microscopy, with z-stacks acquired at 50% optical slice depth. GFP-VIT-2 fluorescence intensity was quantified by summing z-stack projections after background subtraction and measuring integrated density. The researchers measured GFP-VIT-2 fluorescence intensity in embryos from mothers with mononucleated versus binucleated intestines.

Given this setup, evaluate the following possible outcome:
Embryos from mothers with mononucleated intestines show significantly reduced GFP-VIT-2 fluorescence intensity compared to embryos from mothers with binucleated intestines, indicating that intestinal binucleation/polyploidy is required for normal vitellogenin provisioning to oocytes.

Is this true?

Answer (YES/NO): YES